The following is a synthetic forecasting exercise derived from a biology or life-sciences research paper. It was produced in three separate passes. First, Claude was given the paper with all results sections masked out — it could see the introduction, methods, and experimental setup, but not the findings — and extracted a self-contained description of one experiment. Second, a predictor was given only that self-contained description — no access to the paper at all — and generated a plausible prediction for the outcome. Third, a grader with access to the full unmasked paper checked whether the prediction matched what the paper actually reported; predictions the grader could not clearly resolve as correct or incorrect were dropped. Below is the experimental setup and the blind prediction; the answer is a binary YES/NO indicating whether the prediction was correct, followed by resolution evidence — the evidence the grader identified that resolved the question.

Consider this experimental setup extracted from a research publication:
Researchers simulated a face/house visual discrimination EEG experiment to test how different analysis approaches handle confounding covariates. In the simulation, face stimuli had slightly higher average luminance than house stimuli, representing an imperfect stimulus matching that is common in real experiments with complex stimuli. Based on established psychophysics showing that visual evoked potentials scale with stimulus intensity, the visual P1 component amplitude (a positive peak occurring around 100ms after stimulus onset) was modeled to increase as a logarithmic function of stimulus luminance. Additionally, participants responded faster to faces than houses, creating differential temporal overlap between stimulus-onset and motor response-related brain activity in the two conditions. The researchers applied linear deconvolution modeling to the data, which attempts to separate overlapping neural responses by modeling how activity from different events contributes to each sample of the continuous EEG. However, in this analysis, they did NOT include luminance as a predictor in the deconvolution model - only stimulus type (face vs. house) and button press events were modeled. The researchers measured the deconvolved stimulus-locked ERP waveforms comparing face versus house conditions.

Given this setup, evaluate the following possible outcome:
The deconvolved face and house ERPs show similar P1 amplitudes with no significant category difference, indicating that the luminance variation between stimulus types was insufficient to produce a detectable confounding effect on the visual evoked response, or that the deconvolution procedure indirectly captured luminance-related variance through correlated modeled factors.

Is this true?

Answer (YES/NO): NO